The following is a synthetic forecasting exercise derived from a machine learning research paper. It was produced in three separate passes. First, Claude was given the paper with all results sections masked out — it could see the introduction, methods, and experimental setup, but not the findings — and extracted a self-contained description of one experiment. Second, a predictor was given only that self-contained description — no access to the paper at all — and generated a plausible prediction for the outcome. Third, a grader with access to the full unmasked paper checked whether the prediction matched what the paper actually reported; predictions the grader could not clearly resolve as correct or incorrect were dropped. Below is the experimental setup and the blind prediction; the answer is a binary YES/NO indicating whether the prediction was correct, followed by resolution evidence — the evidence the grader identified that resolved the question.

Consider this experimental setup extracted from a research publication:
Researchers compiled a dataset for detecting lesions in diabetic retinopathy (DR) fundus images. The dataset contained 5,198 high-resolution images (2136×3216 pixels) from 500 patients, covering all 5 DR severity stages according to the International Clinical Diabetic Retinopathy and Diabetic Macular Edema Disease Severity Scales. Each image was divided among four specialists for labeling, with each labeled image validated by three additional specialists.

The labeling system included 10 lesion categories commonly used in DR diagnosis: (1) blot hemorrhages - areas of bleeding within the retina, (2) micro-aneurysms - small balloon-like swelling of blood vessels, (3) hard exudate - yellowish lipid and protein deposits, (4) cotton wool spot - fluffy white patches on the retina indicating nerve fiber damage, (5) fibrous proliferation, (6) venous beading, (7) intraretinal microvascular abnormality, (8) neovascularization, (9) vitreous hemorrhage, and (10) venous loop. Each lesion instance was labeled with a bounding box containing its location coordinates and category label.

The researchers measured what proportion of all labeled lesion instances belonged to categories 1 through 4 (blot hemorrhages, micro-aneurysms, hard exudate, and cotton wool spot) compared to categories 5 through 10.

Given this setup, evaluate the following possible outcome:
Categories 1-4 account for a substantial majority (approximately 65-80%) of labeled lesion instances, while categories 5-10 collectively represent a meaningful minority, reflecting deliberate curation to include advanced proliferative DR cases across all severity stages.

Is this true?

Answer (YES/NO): NO